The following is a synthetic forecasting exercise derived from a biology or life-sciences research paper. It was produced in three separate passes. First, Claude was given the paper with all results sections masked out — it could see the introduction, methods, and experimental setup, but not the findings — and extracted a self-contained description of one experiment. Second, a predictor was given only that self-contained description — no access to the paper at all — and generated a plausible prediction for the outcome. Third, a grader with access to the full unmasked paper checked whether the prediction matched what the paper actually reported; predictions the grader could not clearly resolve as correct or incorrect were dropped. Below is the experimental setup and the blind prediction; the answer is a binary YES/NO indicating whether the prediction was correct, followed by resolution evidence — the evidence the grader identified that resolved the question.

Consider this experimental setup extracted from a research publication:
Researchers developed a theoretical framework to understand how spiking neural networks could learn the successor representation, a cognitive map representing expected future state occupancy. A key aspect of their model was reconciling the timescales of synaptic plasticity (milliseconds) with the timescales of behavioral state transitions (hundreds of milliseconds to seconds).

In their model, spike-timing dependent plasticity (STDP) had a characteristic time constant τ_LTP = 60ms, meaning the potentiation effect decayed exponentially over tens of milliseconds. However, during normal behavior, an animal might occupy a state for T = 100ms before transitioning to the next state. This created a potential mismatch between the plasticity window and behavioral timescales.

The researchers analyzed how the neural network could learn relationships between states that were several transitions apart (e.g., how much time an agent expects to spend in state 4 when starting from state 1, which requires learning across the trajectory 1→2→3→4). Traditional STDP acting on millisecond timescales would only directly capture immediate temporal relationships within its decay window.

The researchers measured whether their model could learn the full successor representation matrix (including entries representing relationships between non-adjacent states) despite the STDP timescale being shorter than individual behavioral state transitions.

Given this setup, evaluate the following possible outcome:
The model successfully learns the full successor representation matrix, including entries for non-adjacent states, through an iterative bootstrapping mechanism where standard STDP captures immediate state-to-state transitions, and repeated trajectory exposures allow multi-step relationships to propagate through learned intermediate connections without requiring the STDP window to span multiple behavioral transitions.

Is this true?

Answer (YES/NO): YES